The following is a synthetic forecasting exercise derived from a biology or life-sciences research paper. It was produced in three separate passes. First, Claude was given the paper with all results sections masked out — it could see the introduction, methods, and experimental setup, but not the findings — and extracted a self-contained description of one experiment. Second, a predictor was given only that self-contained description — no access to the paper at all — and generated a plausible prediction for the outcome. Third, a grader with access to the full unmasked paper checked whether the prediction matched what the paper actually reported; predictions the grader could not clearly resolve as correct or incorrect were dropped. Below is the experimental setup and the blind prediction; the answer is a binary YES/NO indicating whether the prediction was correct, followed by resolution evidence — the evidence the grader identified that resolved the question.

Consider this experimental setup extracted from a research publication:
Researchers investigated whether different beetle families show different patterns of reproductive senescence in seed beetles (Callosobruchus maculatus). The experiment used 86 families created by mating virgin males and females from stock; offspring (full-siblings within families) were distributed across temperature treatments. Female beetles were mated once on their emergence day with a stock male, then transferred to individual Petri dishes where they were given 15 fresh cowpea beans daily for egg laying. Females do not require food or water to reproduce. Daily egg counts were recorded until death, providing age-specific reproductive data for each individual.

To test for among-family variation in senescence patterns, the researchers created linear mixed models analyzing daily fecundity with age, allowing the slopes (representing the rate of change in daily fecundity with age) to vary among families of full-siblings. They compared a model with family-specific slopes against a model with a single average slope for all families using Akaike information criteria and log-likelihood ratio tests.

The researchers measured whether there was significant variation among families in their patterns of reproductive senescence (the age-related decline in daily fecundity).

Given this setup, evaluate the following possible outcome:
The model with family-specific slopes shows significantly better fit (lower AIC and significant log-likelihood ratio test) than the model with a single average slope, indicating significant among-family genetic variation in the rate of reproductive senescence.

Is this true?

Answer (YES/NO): YES